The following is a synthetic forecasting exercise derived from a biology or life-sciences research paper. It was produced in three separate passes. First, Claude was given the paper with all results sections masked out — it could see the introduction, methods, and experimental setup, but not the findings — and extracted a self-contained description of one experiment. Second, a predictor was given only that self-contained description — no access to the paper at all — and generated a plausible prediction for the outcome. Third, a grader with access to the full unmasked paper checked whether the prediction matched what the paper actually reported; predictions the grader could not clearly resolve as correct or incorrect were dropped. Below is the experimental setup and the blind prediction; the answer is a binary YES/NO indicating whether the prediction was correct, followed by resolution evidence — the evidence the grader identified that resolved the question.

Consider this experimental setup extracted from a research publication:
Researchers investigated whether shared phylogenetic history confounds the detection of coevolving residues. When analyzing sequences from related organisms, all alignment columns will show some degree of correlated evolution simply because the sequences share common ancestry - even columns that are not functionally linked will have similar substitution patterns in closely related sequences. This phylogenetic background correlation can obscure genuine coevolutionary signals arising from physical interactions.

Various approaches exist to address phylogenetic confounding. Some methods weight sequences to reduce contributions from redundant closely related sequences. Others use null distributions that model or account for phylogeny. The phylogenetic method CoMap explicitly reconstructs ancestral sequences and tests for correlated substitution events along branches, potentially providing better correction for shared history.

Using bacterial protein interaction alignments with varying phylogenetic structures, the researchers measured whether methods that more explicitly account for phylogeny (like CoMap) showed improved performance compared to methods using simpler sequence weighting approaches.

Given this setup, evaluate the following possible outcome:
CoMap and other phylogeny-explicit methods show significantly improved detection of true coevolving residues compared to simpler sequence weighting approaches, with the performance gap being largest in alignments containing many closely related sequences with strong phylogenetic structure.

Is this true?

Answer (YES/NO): NO